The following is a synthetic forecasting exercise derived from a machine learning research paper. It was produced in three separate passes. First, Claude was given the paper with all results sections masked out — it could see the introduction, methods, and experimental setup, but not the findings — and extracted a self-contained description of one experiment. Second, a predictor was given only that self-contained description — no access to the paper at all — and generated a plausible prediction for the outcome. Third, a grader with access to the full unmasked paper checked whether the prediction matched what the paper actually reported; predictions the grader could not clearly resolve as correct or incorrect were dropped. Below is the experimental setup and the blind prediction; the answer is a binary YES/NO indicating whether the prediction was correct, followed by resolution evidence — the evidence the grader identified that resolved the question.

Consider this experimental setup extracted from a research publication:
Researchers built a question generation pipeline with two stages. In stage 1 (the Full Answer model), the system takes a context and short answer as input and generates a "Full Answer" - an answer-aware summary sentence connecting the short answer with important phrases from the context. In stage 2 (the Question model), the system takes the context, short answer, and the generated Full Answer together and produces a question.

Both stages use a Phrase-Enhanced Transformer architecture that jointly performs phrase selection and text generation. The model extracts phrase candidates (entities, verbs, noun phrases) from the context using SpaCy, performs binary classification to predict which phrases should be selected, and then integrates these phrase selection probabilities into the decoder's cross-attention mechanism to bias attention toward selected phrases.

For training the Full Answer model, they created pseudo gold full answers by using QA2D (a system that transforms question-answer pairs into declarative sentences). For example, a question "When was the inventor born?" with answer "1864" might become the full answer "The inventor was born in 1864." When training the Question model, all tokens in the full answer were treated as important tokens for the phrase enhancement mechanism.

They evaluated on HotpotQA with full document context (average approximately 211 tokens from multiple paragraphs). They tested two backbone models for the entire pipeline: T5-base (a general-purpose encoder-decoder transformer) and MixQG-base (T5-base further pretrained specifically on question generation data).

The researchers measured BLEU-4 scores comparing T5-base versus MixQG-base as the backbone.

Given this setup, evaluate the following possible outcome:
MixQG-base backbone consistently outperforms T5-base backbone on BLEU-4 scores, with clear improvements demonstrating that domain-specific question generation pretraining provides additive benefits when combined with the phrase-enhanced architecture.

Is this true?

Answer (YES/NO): YES